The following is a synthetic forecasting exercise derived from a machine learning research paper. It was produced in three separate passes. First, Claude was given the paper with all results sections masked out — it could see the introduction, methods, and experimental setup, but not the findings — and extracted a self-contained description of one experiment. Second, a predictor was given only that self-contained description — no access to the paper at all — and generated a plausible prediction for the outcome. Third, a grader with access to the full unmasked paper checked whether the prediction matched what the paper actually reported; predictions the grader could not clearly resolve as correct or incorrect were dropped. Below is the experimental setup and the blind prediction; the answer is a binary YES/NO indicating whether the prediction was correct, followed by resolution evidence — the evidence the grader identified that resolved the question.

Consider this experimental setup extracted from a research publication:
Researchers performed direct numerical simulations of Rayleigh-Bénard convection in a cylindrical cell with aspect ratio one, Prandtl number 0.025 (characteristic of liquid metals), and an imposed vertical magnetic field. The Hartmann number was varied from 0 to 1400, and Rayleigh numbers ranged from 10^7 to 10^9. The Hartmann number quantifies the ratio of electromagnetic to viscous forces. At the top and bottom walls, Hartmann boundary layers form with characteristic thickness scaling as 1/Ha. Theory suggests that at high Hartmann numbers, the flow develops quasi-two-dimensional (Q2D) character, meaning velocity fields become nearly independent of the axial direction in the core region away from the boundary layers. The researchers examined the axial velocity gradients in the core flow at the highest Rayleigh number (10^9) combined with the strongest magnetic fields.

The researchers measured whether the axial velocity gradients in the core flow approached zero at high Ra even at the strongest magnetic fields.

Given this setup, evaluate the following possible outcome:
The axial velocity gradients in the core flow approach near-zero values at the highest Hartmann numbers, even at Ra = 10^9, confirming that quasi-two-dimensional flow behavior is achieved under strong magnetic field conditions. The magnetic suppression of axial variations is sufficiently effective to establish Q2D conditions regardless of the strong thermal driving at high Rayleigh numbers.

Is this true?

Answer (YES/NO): NO